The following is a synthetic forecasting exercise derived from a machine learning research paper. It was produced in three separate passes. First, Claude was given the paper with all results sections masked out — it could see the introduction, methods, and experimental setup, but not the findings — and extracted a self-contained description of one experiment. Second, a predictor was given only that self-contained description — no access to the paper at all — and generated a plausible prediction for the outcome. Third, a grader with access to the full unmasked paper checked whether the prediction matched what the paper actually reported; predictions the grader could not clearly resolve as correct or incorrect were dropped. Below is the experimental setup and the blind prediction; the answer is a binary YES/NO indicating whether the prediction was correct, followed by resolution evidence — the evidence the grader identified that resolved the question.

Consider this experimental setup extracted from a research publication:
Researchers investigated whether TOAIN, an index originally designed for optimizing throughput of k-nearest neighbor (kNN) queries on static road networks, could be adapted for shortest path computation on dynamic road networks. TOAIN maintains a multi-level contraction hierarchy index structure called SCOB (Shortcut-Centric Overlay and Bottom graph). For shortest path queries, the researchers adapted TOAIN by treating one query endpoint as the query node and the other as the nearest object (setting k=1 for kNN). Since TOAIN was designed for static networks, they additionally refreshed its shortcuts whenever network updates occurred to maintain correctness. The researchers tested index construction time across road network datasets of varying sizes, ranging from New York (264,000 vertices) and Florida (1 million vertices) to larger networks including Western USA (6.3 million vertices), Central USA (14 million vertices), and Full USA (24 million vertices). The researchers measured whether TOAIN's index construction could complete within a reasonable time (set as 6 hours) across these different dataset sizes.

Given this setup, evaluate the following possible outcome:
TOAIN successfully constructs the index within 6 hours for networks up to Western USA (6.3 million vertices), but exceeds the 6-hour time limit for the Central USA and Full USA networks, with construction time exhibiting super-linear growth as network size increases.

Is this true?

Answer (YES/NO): NO